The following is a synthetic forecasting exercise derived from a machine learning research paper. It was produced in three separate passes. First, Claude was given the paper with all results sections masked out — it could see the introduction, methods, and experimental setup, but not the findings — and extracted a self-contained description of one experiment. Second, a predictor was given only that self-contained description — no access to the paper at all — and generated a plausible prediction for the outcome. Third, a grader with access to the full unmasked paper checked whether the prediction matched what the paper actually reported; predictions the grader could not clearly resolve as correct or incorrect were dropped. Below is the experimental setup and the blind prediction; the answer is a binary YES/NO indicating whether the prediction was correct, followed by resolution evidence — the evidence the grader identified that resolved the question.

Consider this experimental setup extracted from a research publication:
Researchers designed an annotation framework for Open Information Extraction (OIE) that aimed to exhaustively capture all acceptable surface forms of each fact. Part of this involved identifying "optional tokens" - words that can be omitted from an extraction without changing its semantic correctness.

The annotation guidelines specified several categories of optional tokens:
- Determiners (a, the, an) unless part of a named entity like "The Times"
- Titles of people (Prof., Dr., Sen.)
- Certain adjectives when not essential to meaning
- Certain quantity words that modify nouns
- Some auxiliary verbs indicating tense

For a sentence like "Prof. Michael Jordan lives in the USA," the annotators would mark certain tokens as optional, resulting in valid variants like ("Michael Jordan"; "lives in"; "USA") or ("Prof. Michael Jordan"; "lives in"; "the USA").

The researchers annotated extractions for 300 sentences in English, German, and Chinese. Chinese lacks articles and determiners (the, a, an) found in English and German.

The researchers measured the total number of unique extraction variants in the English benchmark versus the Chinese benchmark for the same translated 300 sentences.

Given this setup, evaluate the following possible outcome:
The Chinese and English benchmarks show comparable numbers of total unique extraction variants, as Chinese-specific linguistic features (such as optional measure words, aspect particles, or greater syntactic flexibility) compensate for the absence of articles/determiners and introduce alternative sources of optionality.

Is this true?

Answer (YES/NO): NO